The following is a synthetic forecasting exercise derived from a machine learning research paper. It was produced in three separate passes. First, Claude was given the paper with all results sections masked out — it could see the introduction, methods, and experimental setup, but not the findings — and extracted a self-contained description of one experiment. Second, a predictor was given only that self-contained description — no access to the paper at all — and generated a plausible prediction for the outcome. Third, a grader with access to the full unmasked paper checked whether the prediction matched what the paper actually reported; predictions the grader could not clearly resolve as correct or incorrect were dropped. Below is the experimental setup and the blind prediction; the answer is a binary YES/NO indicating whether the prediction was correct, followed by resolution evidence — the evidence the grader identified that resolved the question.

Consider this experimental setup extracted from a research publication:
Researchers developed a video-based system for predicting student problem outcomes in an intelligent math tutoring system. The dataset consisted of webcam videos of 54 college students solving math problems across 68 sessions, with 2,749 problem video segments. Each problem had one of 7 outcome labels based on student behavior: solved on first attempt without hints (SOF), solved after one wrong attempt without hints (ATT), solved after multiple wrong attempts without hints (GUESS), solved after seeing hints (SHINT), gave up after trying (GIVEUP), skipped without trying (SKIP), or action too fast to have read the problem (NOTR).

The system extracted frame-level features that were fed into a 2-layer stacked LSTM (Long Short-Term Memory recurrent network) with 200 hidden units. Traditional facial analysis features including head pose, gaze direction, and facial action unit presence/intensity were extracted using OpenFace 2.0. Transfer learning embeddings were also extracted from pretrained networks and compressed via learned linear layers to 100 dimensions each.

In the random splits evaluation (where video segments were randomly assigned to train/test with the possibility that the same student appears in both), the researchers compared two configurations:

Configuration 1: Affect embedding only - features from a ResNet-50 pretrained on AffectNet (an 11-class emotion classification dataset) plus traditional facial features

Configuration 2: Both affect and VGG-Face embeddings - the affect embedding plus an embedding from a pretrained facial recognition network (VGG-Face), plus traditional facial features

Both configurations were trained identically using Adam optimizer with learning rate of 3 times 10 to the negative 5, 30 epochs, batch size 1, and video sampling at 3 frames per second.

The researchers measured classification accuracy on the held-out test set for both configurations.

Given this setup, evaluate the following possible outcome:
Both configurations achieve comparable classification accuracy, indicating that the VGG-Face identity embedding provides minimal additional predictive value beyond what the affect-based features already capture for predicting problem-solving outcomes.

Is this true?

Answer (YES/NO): NO